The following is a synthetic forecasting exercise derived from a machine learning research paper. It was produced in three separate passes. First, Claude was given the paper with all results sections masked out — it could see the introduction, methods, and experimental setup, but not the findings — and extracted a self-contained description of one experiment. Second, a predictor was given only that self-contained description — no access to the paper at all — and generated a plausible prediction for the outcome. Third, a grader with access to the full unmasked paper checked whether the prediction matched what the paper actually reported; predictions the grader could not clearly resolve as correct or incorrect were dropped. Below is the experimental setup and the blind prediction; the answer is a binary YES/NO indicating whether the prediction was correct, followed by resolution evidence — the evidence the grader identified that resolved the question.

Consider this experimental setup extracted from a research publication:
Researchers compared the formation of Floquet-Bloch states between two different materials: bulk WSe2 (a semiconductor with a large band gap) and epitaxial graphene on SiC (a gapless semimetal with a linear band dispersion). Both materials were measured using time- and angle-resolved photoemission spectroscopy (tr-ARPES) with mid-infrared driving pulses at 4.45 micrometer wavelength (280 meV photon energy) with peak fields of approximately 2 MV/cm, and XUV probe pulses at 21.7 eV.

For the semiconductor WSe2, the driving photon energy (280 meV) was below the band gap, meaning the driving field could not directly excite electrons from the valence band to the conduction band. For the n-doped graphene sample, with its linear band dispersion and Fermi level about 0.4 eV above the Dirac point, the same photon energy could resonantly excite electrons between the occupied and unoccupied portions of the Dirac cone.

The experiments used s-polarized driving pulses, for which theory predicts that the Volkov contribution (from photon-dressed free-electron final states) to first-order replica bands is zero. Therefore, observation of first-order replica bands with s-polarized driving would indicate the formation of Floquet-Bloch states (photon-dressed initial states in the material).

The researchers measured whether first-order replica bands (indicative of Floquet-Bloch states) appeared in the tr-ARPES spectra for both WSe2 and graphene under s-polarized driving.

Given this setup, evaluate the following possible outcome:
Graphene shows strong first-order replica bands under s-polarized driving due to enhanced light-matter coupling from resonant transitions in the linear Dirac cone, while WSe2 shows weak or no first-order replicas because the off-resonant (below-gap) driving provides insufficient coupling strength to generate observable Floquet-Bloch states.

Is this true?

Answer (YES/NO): NO